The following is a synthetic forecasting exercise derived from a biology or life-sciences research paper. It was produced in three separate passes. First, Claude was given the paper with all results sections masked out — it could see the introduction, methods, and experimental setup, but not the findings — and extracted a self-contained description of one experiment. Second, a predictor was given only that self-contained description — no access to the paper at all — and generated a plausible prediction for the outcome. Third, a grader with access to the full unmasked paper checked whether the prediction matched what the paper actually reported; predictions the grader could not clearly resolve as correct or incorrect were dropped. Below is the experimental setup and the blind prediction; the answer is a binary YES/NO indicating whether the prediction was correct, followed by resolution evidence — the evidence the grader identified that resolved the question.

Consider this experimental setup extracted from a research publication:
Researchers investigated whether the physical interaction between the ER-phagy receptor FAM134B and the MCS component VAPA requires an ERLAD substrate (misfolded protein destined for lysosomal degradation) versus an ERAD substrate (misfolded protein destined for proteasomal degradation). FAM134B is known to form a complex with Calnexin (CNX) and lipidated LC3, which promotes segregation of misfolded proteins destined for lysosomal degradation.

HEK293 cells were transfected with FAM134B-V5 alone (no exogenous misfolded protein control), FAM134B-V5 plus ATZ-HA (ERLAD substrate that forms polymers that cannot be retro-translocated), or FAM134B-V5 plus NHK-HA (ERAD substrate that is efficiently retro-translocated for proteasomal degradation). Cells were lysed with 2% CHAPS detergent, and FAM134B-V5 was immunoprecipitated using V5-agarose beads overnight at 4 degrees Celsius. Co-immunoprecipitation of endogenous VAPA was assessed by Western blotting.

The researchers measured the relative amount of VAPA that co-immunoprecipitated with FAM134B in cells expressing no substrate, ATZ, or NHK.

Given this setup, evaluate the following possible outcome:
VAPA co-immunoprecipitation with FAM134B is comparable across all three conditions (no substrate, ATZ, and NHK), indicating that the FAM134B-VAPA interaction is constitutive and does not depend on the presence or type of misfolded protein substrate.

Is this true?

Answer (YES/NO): NO